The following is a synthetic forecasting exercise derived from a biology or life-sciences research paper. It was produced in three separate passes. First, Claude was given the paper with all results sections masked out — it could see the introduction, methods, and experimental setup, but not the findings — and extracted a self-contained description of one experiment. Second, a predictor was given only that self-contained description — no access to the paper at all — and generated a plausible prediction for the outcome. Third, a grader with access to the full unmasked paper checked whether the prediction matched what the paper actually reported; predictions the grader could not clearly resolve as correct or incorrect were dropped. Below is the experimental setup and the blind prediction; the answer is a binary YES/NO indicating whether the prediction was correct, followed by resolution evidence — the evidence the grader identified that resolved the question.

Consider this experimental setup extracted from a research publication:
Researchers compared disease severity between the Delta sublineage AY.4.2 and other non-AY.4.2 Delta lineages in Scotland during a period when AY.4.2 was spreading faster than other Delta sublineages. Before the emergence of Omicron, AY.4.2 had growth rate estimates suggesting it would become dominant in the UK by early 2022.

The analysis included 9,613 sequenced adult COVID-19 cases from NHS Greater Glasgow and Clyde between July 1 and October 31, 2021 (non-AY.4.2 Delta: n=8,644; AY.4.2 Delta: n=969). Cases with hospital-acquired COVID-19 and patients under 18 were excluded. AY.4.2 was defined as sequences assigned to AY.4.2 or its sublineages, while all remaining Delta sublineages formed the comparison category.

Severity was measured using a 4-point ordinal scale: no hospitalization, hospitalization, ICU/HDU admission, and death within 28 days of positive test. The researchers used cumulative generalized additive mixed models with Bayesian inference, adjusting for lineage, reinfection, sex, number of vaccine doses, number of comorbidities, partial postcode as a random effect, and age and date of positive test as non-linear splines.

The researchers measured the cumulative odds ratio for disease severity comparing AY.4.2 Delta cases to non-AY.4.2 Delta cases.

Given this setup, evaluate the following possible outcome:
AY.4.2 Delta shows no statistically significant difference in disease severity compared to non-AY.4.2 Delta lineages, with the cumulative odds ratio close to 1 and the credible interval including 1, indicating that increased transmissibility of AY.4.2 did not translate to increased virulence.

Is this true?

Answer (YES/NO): YES